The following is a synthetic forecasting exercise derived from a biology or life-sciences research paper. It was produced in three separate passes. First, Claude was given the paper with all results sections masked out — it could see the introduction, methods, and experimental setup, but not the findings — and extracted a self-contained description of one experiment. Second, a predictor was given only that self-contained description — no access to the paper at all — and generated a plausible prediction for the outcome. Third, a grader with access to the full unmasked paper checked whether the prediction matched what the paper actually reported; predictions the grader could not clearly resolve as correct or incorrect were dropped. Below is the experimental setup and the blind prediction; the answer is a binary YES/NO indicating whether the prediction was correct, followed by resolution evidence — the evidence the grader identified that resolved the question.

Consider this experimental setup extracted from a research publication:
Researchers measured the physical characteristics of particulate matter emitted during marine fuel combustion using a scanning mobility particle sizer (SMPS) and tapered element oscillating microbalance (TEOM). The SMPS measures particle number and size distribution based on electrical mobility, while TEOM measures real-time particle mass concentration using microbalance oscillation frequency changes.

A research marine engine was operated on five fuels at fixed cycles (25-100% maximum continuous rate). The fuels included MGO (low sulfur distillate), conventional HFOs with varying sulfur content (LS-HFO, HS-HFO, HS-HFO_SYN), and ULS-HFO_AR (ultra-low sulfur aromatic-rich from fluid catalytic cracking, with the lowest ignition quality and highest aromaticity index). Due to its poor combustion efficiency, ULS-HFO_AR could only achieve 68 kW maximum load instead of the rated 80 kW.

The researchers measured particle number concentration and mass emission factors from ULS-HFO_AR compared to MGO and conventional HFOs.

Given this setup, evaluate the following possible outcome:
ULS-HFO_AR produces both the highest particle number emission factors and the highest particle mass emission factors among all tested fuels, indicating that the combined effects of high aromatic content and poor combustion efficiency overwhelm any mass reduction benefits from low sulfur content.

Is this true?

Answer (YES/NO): NO